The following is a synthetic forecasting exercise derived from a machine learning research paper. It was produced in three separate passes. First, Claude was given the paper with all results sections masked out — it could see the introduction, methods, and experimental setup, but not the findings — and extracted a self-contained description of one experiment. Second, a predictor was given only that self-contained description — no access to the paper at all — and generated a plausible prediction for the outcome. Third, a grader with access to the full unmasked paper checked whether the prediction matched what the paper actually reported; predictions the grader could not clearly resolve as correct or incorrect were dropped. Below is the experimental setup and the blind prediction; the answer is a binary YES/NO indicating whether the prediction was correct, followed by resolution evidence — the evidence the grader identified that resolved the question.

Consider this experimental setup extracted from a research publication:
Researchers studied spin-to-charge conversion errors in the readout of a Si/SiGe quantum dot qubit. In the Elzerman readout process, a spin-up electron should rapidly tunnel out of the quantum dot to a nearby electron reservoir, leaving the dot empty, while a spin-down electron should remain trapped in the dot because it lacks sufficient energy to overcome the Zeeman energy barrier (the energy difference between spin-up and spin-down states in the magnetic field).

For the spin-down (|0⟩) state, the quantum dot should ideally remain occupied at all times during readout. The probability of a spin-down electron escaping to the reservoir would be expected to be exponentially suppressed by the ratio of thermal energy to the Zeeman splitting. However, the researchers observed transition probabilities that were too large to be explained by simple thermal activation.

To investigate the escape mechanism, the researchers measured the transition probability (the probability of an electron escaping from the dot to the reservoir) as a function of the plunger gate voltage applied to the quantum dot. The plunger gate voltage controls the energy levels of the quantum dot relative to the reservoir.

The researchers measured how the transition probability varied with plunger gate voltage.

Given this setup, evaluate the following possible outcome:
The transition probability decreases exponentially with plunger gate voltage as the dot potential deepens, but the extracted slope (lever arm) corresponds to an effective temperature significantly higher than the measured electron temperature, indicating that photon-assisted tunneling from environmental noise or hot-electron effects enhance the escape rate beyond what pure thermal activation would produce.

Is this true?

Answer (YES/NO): NO